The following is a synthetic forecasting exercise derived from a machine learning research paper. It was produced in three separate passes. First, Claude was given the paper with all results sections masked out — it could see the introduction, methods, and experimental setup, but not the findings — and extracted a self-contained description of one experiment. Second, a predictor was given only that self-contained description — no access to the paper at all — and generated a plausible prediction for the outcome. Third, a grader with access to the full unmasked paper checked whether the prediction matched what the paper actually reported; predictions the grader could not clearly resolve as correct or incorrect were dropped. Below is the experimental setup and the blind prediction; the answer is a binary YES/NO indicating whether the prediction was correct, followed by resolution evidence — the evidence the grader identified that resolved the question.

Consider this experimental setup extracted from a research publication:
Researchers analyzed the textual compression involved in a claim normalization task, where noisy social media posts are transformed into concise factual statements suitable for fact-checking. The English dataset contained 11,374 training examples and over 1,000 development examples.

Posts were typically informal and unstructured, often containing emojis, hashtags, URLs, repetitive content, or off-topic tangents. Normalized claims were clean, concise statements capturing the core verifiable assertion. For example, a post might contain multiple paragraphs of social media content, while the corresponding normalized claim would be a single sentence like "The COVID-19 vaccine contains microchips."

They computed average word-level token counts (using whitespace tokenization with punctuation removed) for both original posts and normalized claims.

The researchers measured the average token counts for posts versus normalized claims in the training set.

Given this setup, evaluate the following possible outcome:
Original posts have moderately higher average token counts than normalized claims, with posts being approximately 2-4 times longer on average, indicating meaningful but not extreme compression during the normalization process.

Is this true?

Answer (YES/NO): NO